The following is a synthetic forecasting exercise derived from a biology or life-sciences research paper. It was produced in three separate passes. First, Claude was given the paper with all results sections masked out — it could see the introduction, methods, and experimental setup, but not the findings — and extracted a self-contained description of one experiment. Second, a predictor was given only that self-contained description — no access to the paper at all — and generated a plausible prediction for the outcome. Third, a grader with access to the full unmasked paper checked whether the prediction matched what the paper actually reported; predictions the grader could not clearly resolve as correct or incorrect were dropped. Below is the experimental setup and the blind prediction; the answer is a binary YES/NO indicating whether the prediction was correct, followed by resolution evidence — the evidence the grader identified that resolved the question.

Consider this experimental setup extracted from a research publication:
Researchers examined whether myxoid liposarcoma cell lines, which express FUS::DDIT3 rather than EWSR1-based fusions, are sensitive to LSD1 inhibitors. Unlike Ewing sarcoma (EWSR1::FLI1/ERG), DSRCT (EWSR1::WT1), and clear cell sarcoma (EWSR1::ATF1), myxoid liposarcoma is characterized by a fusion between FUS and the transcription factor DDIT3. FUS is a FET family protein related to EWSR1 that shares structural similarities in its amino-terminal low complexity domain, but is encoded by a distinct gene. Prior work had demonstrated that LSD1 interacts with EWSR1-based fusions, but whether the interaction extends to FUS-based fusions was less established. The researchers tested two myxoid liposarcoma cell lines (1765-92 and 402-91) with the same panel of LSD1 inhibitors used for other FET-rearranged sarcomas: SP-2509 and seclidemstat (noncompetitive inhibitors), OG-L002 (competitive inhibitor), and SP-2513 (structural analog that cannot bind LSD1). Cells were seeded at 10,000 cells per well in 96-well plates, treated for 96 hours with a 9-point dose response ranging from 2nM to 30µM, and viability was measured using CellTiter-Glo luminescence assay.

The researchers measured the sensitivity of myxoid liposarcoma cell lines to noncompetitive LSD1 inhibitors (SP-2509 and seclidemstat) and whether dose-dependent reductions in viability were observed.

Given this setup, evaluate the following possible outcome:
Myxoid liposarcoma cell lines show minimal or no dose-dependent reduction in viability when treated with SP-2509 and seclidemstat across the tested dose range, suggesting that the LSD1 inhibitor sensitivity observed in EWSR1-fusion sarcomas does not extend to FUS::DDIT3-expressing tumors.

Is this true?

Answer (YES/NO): NO